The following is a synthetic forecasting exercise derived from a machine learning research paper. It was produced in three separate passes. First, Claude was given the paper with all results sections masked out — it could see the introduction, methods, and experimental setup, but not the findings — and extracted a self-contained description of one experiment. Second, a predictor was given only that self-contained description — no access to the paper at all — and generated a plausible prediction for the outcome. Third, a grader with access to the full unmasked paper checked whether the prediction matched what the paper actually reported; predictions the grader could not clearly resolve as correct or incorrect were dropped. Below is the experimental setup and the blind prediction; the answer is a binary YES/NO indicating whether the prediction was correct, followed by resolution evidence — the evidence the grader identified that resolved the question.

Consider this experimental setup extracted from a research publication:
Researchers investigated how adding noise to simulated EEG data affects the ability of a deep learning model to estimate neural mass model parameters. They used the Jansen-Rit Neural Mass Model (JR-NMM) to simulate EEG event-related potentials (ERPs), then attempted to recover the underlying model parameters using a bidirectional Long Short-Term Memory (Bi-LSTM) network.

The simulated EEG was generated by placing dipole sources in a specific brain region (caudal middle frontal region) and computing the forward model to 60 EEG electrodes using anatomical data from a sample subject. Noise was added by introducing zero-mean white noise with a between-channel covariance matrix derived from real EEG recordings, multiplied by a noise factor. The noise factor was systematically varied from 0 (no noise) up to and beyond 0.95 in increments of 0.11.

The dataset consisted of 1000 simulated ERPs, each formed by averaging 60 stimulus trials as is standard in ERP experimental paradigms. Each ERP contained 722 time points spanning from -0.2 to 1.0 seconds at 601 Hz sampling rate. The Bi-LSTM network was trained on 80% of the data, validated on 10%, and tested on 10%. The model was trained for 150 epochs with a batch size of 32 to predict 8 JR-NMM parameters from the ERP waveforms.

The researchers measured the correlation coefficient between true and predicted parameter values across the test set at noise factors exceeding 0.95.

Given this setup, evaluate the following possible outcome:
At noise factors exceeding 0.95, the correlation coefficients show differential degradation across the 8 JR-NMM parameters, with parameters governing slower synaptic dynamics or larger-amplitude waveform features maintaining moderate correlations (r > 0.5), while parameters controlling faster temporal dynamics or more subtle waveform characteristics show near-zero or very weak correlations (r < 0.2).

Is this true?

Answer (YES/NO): NO